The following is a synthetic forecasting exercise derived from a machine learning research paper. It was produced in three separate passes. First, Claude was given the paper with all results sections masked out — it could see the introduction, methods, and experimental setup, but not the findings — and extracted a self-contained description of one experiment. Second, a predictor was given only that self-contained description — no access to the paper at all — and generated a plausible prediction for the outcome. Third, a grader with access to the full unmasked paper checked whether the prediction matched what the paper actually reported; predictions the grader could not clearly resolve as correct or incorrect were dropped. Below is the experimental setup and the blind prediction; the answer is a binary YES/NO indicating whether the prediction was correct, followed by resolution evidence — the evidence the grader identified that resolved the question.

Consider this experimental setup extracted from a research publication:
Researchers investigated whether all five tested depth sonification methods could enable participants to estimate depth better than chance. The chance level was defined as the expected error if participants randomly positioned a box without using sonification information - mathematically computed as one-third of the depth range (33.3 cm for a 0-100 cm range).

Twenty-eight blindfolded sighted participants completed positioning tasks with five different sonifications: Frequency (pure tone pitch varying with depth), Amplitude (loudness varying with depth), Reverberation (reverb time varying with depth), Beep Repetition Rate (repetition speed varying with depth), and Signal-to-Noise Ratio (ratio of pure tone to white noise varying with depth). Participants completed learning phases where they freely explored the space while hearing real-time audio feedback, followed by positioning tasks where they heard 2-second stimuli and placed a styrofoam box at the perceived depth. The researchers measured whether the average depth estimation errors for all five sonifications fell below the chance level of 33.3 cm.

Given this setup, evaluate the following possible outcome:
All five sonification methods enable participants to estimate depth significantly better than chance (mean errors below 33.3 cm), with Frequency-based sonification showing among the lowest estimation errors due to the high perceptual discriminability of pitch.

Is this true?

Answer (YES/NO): YES